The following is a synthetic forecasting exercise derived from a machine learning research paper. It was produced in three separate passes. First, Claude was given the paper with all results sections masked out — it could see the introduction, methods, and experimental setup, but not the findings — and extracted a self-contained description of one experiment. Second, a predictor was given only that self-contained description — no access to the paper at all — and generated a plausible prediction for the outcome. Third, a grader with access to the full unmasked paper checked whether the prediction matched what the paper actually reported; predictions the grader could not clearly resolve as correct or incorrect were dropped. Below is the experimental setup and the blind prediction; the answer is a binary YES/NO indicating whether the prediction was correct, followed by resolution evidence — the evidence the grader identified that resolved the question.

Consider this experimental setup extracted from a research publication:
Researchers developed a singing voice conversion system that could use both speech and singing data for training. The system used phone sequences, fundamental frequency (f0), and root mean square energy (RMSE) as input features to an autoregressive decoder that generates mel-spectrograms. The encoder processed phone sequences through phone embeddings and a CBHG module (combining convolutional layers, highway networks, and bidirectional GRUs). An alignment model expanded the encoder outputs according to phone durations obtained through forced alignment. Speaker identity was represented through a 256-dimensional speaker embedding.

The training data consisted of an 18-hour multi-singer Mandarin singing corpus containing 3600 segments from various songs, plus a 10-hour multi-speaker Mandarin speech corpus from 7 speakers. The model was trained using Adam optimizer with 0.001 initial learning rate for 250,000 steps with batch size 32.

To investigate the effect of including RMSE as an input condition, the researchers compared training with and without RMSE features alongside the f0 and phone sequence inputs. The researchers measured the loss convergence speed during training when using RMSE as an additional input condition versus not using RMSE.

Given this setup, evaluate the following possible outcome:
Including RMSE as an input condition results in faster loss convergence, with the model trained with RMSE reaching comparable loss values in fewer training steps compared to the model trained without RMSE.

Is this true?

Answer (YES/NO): YES